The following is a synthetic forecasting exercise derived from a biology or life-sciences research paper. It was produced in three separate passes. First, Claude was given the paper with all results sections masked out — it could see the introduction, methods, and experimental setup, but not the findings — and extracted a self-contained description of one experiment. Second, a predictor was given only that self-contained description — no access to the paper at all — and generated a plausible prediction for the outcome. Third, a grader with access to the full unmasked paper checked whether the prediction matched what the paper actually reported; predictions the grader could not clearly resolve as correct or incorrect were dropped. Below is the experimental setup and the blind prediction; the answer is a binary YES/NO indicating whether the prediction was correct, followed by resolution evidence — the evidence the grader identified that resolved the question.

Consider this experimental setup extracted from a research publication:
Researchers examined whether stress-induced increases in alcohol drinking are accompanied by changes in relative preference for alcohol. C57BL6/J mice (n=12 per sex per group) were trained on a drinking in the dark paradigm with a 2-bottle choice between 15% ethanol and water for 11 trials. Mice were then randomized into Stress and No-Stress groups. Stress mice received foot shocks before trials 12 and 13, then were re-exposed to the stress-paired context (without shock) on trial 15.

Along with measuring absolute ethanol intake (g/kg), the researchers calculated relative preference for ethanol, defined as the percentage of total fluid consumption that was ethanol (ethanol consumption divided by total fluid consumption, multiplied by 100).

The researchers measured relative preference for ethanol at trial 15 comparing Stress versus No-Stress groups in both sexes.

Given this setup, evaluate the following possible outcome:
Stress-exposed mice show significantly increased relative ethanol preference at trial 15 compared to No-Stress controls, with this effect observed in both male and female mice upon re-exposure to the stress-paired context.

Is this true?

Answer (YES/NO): NO